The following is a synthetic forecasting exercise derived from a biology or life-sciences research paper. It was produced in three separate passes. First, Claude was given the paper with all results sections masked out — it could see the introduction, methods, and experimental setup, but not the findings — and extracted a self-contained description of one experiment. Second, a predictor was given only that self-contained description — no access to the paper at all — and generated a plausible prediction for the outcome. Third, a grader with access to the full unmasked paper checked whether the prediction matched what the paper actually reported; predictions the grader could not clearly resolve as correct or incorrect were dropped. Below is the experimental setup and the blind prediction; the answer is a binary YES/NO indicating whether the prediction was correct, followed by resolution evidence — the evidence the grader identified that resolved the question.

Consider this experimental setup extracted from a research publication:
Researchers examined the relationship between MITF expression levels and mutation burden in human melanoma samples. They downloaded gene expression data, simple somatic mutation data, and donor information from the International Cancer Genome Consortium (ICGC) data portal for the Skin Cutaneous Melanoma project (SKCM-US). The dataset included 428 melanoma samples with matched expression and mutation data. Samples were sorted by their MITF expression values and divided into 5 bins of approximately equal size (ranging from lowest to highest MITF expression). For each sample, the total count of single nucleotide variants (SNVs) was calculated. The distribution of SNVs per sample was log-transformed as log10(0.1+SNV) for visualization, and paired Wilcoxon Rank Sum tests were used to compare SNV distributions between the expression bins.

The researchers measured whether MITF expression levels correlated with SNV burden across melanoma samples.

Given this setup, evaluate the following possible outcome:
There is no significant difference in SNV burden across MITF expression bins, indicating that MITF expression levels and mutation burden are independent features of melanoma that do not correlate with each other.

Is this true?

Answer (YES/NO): NO